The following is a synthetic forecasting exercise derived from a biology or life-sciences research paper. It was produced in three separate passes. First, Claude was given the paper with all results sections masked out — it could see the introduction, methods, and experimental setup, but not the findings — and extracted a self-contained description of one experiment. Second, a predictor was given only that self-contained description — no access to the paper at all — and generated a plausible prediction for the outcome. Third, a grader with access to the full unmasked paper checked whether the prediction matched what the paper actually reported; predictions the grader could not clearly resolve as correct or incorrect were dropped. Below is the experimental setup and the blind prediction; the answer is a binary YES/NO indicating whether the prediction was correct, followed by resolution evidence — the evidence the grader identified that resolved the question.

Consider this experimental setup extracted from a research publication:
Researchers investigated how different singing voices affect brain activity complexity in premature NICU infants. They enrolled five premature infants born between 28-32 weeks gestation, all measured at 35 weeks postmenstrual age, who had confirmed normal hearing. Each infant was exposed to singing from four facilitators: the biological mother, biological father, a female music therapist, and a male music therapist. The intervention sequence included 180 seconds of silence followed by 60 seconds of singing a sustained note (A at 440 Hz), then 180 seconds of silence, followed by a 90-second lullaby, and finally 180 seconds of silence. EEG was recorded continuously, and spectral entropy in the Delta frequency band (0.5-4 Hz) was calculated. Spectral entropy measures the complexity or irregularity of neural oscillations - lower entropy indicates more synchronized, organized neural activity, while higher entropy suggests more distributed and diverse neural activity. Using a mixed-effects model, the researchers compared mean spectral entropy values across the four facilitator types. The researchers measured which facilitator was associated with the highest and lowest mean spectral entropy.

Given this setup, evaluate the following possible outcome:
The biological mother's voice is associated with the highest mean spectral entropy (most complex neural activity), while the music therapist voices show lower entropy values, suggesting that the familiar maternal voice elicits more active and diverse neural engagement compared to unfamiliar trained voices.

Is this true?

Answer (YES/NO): NO